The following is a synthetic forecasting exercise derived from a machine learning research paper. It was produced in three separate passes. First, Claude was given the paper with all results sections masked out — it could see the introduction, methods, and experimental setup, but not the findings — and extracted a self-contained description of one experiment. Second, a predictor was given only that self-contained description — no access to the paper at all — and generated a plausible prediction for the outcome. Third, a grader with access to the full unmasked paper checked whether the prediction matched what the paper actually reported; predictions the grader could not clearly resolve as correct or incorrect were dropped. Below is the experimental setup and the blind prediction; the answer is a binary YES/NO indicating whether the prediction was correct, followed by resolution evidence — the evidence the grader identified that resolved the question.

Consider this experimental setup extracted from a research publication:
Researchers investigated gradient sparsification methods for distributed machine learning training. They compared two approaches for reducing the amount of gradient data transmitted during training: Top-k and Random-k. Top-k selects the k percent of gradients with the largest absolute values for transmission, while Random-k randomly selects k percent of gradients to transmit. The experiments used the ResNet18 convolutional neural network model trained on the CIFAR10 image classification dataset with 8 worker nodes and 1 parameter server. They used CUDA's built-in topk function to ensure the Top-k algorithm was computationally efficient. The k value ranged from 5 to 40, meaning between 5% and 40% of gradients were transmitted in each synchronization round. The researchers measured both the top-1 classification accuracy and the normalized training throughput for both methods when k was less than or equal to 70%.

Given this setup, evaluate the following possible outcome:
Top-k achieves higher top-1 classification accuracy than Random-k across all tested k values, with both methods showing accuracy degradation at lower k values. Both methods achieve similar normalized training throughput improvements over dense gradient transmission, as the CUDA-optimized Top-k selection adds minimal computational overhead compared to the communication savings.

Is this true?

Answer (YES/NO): NO